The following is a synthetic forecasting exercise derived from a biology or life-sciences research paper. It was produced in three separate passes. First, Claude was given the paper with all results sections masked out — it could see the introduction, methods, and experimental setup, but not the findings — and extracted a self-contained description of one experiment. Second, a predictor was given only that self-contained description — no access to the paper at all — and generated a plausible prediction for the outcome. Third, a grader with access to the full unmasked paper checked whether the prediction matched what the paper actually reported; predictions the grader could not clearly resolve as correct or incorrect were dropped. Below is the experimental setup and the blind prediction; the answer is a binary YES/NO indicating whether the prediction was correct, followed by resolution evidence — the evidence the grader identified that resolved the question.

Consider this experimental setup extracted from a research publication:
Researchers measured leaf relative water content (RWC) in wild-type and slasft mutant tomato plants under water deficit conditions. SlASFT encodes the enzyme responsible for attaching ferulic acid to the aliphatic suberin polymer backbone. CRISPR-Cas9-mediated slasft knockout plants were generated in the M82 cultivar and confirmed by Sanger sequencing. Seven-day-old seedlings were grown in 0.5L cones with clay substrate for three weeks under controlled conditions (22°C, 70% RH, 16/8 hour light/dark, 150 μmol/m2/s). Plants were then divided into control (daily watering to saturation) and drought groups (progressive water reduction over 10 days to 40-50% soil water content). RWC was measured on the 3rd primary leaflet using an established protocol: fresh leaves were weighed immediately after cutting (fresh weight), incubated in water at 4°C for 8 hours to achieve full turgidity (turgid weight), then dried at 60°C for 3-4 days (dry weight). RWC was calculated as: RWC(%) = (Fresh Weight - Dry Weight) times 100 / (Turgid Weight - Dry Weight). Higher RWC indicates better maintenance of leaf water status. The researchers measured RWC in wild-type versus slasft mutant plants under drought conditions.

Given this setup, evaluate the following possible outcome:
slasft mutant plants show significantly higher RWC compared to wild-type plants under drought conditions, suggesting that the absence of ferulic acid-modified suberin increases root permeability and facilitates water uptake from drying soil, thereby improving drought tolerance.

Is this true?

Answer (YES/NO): NO